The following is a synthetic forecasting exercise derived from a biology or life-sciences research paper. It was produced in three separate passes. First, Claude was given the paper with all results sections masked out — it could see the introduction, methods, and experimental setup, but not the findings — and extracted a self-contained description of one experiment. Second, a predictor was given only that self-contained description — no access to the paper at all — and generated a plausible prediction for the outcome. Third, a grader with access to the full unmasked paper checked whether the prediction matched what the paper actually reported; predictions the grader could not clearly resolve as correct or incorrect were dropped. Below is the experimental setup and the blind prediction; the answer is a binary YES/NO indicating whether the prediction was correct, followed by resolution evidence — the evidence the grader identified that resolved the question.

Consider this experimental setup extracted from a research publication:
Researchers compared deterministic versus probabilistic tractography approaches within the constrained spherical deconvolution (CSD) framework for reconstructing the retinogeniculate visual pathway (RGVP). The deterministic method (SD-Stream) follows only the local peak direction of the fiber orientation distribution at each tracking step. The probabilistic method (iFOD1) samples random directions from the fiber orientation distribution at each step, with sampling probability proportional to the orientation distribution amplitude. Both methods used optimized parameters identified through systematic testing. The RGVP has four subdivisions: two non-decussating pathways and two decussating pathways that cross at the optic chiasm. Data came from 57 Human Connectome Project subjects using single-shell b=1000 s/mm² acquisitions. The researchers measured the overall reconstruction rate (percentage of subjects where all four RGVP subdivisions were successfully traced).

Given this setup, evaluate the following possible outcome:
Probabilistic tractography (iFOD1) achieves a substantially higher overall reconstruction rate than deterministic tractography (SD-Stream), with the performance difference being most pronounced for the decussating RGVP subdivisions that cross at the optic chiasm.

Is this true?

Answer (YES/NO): YES